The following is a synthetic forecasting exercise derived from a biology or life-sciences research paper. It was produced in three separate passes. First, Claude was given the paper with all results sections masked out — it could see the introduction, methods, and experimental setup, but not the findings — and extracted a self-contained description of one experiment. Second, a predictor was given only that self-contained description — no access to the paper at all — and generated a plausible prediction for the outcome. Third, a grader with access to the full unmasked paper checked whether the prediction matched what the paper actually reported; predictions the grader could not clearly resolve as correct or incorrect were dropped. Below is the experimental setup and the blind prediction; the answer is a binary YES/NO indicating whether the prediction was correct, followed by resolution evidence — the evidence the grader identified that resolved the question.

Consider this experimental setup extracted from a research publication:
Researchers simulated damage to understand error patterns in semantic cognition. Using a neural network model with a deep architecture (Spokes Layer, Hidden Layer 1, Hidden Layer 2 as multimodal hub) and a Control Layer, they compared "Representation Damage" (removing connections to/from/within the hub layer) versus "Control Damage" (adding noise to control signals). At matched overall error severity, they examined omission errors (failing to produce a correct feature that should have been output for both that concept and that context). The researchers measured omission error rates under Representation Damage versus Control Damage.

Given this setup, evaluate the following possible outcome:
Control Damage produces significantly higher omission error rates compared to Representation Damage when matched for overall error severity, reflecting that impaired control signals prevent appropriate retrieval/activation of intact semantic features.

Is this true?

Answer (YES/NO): NO